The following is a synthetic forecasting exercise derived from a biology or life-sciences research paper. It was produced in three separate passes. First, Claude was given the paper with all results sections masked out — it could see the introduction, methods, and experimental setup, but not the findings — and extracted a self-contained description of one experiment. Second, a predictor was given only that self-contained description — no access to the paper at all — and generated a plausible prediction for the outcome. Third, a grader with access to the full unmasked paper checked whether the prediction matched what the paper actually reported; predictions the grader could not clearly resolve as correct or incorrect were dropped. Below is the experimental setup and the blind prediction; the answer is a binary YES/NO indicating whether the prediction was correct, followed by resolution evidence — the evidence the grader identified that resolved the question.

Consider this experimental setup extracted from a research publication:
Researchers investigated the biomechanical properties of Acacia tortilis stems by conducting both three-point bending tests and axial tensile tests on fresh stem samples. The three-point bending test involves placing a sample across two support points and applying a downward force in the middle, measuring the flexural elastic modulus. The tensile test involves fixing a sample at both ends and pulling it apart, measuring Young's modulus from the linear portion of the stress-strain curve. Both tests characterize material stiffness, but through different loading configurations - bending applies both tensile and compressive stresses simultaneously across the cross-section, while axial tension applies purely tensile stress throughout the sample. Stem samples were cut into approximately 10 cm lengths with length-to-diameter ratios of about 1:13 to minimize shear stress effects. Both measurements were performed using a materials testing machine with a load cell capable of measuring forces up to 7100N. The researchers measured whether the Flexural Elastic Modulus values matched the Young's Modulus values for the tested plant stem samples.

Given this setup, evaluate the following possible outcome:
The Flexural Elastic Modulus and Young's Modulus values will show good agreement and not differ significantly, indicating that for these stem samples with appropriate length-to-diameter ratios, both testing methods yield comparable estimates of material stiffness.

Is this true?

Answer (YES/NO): NO